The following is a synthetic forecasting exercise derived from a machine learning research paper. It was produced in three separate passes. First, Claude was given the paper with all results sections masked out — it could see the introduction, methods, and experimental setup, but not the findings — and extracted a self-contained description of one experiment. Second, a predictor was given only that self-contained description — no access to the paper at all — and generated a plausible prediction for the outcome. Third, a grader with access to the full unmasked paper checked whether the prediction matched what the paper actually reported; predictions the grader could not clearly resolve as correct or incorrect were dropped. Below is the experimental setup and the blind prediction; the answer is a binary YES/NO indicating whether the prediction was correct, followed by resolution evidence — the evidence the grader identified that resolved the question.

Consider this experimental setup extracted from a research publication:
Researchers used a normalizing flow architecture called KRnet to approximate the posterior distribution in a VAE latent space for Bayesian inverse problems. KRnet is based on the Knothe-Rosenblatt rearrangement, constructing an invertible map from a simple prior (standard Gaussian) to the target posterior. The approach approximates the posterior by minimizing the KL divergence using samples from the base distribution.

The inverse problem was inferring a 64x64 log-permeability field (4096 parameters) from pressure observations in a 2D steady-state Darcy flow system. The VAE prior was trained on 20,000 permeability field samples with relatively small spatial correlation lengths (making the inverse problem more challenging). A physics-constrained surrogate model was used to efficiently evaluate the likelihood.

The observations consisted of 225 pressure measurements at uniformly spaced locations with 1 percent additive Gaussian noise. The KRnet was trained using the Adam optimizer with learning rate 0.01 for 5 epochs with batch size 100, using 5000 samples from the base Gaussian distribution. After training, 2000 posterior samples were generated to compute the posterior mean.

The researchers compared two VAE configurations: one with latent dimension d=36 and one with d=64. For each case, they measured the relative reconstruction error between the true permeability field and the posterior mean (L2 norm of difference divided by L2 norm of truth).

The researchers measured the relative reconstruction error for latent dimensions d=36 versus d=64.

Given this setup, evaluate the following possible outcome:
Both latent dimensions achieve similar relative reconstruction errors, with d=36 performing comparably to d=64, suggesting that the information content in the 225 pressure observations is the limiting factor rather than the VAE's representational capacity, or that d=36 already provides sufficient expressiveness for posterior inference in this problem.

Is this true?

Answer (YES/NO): NO